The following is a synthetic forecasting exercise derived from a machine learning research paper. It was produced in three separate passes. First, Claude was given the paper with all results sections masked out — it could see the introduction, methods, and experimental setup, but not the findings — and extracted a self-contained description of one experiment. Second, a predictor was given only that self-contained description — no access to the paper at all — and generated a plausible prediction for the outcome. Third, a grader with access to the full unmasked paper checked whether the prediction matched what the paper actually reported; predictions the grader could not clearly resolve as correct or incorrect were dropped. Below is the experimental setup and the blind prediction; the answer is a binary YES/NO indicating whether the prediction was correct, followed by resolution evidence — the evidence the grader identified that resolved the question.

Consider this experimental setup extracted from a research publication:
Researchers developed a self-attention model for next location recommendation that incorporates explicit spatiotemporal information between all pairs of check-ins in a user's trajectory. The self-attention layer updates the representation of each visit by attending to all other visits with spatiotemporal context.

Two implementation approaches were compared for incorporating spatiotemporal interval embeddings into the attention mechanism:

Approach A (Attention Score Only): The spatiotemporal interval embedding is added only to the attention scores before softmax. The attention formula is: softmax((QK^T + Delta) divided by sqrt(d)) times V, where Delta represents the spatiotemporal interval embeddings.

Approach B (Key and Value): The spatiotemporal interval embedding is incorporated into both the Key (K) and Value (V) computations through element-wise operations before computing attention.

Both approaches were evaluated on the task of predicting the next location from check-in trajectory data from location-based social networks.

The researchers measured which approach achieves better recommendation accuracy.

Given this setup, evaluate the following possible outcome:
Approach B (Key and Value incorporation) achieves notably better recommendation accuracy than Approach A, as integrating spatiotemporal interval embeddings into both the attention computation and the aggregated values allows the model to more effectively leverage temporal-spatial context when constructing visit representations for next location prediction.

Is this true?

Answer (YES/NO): NO